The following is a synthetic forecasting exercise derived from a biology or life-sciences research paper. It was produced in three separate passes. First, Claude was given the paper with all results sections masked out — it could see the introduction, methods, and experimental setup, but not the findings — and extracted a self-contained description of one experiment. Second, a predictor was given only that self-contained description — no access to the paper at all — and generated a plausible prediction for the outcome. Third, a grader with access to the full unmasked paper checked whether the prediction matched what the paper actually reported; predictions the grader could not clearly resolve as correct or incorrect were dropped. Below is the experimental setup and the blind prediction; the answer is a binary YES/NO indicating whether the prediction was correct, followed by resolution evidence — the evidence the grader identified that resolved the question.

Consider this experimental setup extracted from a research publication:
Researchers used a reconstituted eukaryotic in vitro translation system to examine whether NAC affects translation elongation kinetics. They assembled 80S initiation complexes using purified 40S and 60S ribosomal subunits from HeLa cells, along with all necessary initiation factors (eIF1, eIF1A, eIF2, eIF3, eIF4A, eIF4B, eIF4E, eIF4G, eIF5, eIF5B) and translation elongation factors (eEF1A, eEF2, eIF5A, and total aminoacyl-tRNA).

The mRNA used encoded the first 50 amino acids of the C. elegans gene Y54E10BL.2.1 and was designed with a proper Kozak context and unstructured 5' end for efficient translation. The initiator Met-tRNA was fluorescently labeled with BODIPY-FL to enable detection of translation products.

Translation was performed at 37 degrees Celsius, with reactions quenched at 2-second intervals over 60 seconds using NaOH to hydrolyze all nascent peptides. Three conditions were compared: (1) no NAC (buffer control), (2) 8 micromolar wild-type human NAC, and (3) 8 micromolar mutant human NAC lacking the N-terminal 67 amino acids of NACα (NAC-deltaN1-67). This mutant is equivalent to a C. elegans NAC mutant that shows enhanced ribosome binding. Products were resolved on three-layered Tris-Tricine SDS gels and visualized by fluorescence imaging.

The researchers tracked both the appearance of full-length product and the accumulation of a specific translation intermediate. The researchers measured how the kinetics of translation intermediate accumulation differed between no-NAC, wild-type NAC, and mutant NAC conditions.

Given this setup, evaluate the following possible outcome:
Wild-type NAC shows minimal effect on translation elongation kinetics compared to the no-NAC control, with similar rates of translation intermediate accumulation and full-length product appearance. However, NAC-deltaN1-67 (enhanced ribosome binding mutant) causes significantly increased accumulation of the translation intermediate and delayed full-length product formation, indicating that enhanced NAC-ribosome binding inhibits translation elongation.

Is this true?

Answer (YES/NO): NO